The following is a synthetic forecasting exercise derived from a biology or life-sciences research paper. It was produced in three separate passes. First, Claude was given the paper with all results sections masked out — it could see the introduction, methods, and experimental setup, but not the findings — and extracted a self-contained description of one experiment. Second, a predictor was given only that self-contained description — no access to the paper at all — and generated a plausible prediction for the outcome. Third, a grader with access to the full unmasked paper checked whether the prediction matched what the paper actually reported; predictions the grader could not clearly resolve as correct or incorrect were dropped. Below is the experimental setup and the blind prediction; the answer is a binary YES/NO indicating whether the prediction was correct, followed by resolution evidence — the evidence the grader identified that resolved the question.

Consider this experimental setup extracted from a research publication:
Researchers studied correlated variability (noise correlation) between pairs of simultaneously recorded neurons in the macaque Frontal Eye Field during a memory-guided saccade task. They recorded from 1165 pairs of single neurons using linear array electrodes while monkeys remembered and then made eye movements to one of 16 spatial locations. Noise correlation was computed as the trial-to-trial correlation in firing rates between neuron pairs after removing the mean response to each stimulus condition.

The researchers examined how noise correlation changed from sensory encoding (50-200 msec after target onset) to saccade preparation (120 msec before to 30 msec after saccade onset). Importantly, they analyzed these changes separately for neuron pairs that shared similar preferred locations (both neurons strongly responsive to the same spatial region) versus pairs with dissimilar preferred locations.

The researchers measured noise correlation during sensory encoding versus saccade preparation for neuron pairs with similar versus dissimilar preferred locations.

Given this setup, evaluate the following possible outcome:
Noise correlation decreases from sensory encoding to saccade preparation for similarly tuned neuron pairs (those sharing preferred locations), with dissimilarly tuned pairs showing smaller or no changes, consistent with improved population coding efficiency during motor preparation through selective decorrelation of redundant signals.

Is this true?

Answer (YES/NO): NO